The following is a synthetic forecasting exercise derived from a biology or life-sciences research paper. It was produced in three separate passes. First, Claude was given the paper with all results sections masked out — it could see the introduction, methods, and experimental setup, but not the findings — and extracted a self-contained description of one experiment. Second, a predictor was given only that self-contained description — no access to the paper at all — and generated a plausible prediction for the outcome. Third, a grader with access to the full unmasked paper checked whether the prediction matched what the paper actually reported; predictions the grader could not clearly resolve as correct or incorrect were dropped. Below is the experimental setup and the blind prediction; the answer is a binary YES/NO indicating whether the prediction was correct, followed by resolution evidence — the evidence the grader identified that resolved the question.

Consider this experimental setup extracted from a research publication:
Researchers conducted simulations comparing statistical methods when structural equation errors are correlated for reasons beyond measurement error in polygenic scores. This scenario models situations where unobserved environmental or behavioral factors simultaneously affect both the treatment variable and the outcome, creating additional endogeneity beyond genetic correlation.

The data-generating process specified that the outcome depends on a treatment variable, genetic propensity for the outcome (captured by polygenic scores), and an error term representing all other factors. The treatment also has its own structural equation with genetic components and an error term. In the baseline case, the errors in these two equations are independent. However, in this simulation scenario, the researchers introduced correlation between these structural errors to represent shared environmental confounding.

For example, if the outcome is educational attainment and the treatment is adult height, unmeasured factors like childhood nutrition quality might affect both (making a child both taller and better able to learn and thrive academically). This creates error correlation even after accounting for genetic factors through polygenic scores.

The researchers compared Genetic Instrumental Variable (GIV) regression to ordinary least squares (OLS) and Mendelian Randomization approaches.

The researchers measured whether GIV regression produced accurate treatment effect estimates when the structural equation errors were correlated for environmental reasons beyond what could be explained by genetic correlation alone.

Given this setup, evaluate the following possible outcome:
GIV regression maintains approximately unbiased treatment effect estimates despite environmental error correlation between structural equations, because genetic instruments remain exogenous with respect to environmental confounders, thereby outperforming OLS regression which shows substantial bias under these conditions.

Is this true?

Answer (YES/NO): YES